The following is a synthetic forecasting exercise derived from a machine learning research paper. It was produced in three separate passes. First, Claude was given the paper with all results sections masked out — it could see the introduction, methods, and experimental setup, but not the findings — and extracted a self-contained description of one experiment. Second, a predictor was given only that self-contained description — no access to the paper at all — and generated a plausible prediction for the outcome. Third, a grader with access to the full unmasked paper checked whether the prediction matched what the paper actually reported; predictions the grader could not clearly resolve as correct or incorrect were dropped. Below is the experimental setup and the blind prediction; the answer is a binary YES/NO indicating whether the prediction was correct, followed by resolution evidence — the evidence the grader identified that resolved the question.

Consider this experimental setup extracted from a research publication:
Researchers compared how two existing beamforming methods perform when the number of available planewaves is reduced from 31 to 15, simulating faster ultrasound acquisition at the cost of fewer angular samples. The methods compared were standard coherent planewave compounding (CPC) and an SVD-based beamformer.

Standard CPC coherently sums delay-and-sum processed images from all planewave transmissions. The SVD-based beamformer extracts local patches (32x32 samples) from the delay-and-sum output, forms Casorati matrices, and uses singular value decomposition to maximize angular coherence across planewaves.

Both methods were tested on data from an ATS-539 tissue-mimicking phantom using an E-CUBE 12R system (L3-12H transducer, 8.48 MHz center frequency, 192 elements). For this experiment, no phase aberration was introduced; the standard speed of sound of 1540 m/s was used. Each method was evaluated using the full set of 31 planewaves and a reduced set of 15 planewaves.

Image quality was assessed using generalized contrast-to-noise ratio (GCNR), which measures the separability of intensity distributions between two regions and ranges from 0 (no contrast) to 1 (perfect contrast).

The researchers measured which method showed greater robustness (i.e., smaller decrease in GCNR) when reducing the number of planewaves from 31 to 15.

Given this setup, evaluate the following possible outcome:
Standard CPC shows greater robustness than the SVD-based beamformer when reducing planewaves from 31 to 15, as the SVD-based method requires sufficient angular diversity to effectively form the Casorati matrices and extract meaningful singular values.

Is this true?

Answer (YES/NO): NO